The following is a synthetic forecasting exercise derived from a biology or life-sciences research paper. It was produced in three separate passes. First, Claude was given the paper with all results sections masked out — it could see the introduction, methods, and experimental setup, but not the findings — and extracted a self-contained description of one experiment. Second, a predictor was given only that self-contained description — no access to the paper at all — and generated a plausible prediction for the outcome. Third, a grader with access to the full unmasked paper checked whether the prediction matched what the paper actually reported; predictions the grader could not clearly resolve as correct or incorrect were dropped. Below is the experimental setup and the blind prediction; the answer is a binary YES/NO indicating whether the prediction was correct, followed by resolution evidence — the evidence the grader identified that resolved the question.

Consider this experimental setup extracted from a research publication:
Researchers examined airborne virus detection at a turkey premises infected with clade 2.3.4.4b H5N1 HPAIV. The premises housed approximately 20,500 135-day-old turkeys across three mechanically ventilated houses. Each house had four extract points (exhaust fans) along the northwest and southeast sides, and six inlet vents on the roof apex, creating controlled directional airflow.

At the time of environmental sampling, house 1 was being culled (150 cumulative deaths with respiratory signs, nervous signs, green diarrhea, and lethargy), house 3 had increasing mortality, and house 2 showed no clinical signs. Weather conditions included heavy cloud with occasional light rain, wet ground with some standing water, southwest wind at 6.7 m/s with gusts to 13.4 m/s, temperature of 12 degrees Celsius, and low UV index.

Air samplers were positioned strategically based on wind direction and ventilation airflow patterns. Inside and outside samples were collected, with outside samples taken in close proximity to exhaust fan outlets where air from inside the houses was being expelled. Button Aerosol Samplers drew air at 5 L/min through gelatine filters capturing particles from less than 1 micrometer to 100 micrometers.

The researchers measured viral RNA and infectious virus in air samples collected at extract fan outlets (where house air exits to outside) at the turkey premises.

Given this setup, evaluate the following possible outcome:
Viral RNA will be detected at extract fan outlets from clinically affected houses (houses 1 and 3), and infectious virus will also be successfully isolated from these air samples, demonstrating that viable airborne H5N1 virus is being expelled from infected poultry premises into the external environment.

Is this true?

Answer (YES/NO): NO